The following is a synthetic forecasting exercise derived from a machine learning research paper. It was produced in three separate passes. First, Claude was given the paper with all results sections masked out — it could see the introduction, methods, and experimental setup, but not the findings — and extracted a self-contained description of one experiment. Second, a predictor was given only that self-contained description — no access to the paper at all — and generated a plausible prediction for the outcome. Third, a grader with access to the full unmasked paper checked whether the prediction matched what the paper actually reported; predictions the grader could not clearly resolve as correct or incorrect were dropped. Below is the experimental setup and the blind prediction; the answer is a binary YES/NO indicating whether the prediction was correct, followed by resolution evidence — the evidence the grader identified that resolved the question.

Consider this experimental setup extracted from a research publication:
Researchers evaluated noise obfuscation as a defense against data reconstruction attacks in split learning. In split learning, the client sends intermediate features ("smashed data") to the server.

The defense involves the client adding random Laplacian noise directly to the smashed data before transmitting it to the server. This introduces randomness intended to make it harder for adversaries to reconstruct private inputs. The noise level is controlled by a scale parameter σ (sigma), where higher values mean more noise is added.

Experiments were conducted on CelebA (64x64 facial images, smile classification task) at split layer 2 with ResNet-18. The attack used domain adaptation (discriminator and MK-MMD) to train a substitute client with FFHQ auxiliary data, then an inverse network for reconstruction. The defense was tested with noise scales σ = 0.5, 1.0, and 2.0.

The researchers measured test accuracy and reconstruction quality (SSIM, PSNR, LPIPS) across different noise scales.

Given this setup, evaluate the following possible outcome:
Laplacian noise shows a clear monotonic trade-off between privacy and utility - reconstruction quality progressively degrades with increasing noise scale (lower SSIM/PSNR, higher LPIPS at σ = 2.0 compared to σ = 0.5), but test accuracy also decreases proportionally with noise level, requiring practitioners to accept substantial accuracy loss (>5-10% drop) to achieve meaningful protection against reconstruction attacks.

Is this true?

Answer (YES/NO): NO